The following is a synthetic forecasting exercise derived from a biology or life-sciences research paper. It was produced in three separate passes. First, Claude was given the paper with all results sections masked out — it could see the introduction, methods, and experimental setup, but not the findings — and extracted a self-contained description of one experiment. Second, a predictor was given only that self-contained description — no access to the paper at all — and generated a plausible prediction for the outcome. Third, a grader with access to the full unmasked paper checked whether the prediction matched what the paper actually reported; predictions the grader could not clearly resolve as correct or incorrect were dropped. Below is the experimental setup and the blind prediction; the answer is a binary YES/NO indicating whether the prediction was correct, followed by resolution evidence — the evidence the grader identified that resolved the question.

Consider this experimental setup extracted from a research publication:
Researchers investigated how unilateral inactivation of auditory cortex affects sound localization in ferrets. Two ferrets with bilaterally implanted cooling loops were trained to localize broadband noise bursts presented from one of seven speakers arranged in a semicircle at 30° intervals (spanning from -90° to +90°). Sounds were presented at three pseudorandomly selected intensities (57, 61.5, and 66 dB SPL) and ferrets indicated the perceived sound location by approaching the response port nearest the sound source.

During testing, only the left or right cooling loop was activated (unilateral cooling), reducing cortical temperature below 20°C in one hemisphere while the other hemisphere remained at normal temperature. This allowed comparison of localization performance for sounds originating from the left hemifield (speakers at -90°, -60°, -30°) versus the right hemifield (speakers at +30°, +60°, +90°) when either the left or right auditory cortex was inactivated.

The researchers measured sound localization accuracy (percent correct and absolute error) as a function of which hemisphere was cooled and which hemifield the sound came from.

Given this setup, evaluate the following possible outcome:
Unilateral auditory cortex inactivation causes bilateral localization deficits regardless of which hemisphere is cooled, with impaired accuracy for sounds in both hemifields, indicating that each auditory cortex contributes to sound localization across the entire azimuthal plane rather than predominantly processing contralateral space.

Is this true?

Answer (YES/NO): NO